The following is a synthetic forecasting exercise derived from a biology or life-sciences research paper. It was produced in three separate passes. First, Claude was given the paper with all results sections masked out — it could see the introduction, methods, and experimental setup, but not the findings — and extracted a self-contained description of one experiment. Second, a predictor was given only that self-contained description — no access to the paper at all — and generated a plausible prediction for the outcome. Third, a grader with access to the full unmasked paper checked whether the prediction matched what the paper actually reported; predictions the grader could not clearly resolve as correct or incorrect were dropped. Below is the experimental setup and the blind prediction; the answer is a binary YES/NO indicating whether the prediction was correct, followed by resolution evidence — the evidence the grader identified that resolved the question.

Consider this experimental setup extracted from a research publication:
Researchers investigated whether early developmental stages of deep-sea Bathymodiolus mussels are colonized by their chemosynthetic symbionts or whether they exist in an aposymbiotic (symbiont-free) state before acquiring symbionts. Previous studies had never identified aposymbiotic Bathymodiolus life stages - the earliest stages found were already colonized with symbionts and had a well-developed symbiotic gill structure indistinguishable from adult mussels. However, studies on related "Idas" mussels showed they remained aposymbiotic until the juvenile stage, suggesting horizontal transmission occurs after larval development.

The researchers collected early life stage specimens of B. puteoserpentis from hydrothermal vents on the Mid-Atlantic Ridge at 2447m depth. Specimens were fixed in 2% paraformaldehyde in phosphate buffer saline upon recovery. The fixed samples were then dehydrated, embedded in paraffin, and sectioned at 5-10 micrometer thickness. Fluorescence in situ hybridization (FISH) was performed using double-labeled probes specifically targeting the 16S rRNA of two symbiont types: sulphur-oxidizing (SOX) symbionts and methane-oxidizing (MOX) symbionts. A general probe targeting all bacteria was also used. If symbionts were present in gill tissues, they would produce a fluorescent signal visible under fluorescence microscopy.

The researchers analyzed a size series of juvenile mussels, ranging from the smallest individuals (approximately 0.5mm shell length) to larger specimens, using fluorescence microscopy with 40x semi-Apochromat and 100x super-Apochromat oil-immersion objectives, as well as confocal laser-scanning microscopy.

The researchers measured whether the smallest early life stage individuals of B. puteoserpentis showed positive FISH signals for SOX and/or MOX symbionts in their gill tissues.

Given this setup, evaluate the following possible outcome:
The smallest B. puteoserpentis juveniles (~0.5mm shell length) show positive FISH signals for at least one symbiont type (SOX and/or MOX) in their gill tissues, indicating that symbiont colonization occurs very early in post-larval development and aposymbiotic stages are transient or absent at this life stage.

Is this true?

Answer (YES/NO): NO